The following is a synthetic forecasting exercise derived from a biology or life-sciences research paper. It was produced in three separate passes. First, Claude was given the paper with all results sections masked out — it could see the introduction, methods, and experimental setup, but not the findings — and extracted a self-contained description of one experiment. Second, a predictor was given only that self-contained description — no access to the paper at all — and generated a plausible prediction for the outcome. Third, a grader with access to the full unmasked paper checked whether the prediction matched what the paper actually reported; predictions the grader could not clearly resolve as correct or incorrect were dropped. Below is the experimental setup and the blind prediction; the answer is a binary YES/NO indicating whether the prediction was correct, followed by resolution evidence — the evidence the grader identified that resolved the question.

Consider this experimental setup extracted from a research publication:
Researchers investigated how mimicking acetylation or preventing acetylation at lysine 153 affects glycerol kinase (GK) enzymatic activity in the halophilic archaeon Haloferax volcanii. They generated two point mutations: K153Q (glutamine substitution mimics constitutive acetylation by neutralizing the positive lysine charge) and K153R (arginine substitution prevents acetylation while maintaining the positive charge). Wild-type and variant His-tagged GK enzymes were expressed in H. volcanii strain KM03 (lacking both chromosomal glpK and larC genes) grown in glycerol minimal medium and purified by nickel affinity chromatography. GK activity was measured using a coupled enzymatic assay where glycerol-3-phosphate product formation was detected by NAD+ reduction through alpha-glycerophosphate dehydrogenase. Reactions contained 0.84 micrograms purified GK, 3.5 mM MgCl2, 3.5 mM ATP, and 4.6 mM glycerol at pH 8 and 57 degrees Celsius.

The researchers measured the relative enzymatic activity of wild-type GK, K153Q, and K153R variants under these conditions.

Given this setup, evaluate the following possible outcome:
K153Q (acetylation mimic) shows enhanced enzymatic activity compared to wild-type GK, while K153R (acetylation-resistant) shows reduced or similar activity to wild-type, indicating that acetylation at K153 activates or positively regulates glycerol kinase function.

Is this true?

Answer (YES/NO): NO